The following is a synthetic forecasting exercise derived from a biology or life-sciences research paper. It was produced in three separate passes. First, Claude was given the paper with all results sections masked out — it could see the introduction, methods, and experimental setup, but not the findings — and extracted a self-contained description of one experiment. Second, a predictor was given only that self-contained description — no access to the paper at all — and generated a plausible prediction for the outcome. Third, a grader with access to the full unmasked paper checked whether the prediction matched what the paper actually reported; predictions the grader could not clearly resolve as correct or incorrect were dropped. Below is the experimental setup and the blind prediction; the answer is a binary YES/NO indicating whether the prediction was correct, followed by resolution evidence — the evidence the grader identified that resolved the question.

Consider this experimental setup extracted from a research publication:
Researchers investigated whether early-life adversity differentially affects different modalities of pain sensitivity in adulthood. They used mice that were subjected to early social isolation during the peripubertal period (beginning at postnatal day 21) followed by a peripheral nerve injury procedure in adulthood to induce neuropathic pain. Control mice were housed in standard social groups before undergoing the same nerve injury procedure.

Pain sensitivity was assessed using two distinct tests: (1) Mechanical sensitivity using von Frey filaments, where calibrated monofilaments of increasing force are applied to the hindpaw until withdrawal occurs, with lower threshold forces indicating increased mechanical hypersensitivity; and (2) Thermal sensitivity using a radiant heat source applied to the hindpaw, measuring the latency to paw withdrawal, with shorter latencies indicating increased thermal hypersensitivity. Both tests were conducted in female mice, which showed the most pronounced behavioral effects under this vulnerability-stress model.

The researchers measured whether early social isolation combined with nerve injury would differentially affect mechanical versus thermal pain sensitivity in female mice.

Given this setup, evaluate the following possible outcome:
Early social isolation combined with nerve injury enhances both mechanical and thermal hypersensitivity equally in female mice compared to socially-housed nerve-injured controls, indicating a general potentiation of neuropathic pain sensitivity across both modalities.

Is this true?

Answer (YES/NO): NO